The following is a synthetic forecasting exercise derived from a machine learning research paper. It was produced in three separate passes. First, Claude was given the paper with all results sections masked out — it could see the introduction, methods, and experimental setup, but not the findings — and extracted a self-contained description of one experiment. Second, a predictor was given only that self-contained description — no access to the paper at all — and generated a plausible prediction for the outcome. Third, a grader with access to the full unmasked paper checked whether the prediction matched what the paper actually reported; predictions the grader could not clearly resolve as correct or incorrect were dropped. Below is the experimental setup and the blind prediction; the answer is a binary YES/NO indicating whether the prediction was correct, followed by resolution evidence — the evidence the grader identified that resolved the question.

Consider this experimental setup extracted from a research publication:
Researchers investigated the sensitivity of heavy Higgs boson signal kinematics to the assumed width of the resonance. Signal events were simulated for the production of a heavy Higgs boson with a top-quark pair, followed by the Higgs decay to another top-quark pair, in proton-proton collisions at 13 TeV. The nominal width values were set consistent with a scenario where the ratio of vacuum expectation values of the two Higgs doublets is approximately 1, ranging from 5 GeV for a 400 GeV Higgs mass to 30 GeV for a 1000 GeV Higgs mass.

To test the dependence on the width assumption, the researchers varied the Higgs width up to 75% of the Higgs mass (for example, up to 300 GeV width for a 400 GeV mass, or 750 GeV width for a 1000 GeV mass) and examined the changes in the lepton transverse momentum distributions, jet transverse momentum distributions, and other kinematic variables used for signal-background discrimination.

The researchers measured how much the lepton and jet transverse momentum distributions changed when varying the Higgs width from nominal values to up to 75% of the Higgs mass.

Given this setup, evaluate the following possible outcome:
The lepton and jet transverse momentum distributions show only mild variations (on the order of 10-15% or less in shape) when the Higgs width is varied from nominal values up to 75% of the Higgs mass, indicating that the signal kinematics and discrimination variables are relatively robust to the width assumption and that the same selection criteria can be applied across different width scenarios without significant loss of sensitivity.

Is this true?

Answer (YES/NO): YES